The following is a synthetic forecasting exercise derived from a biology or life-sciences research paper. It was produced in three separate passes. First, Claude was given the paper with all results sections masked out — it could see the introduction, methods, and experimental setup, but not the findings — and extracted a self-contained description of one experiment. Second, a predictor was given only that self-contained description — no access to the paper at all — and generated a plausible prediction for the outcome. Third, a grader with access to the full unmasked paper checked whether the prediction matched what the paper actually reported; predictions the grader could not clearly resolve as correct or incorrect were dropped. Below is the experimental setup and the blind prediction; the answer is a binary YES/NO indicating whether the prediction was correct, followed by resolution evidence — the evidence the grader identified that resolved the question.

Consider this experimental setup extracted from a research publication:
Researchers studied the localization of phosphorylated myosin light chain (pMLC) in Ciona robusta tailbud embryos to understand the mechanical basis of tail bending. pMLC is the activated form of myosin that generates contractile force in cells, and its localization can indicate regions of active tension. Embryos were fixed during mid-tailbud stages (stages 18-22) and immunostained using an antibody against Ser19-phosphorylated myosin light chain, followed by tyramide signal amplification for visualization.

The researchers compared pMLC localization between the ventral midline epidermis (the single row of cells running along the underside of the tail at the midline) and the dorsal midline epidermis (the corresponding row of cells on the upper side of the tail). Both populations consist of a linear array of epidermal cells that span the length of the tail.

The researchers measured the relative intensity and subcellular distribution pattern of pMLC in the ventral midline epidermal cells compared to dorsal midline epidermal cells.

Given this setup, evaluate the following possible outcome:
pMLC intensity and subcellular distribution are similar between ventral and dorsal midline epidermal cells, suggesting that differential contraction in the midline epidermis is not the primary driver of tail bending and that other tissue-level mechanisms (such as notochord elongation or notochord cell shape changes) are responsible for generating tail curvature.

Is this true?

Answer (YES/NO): NO